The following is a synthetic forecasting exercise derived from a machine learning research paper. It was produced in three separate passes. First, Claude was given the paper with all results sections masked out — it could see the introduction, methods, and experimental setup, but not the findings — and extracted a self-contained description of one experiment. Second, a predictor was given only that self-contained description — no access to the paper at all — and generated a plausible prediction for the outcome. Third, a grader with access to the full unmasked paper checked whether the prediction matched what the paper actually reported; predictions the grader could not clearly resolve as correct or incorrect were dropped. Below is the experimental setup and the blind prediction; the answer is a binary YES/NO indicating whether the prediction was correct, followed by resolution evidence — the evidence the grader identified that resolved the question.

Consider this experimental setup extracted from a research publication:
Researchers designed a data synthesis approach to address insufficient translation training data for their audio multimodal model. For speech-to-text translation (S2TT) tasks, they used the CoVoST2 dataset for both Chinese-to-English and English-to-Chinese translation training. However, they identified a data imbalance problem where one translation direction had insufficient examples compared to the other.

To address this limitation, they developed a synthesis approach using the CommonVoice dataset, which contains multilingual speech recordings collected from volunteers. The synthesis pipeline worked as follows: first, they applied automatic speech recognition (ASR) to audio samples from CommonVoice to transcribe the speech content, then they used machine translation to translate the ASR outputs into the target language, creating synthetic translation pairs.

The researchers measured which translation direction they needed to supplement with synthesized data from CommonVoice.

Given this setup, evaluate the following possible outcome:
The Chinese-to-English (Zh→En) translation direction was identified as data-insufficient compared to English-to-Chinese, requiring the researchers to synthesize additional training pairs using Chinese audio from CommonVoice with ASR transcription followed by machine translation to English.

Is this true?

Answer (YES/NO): YES